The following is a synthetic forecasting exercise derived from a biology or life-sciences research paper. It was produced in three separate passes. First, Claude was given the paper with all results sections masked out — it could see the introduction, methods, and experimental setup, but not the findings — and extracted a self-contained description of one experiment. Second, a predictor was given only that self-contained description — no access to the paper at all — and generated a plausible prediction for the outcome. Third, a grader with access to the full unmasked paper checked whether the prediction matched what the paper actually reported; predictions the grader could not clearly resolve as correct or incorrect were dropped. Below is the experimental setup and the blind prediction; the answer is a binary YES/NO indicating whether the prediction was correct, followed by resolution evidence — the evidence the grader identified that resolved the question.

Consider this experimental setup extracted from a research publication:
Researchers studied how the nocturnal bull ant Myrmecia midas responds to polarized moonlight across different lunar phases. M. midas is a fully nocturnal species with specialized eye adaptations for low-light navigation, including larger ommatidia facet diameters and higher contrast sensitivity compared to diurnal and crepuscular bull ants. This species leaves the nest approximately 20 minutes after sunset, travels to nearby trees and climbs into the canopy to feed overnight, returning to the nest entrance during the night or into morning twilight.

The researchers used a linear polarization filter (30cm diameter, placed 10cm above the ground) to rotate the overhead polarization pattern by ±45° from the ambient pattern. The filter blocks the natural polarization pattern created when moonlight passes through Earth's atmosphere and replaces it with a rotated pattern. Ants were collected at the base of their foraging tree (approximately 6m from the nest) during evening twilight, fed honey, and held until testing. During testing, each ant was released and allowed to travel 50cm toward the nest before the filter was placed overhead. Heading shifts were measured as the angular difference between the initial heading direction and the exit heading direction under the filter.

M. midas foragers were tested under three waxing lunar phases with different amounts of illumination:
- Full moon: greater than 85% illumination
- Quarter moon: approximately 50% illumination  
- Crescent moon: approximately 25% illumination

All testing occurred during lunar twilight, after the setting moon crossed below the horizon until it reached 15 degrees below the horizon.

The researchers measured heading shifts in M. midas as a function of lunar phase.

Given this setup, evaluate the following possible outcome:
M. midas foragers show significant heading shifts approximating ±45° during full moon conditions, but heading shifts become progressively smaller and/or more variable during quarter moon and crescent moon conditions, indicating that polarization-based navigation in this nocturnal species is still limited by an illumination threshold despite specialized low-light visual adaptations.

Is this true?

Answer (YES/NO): NO